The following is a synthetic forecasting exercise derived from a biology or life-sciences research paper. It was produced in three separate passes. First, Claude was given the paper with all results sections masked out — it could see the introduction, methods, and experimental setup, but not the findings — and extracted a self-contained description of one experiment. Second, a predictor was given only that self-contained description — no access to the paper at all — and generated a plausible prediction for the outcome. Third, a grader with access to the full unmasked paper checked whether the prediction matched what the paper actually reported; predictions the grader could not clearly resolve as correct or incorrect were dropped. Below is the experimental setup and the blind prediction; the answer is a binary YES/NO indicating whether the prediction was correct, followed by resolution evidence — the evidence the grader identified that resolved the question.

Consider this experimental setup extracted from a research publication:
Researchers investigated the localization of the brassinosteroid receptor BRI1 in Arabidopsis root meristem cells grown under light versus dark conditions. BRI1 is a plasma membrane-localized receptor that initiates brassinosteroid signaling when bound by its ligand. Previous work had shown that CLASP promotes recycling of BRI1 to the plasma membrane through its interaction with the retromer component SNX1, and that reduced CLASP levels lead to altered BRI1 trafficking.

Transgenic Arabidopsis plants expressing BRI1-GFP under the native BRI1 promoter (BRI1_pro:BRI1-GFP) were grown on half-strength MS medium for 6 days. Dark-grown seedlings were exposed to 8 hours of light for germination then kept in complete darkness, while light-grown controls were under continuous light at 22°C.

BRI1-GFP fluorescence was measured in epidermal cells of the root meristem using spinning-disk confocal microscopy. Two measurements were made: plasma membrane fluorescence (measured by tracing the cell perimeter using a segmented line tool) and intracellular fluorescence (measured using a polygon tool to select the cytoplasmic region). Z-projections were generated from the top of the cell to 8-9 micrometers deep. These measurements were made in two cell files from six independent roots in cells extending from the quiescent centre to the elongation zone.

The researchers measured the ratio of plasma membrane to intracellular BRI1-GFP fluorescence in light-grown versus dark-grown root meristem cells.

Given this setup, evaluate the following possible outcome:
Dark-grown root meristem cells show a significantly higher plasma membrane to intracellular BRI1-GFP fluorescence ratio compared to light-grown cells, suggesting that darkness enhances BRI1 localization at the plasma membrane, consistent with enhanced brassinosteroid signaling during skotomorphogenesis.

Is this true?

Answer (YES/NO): NO